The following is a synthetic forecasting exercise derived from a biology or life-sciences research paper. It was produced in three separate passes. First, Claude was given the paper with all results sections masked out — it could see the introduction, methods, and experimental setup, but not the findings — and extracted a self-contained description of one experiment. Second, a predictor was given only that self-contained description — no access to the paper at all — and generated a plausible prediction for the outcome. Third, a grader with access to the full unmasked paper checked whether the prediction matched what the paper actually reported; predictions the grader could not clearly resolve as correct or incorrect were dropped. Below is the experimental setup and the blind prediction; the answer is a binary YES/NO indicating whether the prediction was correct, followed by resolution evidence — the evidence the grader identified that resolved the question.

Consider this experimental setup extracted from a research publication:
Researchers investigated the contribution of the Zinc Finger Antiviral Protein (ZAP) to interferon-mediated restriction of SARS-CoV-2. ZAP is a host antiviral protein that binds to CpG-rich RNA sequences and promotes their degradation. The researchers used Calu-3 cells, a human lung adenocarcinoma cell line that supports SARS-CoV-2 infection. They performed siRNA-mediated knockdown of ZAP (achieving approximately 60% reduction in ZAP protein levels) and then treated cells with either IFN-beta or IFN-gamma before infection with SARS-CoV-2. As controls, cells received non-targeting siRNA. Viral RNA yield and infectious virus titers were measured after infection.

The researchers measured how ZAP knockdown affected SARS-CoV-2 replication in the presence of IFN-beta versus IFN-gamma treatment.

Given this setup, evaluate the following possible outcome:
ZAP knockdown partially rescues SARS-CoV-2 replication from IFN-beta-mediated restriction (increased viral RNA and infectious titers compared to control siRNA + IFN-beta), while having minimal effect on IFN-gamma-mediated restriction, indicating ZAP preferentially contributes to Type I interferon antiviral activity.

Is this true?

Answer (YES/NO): NO